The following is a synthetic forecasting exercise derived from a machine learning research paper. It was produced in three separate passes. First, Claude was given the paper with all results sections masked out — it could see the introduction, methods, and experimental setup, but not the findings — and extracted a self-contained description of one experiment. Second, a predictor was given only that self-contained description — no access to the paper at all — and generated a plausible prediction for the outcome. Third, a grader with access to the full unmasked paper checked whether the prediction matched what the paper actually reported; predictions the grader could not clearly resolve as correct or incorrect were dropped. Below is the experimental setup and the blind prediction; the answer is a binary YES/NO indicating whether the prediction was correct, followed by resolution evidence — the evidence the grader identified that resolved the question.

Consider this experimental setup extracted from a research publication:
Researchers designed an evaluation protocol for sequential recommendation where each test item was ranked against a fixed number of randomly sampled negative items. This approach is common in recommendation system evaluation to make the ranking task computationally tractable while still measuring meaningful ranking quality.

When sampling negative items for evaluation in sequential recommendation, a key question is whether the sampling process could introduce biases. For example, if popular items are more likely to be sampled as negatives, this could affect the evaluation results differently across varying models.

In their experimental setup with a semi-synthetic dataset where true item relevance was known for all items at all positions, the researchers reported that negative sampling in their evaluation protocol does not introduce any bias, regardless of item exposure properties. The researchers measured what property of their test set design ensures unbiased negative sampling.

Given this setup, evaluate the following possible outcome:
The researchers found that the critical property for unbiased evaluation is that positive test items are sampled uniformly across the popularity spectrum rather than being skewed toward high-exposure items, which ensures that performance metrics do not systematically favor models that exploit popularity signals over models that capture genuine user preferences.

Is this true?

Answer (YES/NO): NO